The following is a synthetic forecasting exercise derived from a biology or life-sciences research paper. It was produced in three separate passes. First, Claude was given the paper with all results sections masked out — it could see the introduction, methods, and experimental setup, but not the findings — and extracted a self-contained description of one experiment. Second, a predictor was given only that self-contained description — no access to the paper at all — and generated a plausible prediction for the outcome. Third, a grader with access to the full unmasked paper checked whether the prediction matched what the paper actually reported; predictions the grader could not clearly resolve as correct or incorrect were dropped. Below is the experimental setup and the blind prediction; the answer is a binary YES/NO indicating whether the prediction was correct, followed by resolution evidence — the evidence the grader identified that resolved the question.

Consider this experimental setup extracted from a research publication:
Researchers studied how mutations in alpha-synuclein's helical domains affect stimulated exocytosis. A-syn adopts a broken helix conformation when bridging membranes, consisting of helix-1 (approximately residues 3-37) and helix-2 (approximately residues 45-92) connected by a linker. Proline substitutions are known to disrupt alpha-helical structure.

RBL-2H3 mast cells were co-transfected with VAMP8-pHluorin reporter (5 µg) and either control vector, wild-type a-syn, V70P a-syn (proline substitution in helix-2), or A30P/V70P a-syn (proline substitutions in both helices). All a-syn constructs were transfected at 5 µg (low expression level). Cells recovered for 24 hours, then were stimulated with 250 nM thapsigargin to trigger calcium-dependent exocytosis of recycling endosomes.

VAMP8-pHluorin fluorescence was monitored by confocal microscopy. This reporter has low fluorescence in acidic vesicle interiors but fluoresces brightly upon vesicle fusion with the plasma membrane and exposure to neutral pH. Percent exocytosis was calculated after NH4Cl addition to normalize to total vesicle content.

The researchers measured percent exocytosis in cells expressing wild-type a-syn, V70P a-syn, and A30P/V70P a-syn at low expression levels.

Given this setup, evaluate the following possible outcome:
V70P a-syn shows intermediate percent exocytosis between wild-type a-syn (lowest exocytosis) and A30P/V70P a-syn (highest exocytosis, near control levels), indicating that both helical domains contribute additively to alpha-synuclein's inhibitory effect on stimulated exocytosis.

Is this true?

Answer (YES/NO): NO